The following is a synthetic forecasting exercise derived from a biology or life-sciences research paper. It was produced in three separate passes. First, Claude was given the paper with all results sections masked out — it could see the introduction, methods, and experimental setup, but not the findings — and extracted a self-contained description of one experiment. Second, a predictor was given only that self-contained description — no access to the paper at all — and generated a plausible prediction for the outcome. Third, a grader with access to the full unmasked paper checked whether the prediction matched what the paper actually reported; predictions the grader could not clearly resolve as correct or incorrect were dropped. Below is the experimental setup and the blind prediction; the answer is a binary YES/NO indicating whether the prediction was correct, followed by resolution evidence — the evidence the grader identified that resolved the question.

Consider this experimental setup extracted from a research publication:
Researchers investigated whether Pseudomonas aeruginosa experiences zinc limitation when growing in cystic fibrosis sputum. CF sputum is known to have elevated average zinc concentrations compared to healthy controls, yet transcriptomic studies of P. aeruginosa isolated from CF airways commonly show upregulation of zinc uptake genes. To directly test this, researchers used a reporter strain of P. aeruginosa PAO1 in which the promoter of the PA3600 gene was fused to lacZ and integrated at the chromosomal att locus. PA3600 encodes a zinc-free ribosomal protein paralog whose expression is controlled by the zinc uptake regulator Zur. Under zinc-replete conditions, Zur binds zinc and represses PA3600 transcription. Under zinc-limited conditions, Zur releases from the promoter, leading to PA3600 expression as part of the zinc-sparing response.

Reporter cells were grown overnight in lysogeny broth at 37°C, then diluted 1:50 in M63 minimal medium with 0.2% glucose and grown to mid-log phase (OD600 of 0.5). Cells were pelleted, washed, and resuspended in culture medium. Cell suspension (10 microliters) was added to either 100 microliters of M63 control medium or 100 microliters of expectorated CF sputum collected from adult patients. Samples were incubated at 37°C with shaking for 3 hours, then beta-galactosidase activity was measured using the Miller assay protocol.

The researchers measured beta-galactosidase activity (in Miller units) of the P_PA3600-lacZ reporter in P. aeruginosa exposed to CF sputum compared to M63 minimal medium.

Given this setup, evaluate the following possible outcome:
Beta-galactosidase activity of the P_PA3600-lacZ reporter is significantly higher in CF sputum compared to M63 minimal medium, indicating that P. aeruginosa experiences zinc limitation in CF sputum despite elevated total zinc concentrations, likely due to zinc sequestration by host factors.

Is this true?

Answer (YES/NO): YES